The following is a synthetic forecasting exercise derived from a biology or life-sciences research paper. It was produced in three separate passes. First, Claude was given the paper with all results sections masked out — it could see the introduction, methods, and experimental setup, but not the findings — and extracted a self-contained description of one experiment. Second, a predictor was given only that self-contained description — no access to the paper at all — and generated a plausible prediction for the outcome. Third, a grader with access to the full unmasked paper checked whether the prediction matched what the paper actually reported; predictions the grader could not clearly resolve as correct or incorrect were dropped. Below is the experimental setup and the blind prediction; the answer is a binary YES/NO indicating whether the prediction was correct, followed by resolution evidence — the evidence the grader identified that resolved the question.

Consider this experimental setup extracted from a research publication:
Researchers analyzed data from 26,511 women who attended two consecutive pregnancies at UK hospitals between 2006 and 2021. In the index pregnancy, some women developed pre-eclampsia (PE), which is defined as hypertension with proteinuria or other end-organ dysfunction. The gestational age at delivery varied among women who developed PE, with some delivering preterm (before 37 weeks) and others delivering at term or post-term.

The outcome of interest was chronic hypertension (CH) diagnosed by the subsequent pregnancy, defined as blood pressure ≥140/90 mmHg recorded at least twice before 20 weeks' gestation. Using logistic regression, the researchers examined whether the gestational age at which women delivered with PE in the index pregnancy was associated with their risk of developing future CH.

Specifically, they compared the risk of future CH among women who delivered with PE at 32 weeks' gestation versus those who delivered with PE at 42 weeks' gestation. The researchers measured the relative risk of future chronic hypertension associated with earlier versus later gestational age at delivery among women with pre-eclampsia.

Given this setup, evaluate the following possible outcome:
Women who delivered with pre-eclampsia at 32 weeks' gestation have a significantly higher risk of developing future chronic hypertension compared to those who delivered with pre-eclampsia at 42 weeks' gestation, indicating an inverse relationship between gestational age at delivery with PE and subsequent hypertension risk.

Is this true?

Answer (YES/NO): YES